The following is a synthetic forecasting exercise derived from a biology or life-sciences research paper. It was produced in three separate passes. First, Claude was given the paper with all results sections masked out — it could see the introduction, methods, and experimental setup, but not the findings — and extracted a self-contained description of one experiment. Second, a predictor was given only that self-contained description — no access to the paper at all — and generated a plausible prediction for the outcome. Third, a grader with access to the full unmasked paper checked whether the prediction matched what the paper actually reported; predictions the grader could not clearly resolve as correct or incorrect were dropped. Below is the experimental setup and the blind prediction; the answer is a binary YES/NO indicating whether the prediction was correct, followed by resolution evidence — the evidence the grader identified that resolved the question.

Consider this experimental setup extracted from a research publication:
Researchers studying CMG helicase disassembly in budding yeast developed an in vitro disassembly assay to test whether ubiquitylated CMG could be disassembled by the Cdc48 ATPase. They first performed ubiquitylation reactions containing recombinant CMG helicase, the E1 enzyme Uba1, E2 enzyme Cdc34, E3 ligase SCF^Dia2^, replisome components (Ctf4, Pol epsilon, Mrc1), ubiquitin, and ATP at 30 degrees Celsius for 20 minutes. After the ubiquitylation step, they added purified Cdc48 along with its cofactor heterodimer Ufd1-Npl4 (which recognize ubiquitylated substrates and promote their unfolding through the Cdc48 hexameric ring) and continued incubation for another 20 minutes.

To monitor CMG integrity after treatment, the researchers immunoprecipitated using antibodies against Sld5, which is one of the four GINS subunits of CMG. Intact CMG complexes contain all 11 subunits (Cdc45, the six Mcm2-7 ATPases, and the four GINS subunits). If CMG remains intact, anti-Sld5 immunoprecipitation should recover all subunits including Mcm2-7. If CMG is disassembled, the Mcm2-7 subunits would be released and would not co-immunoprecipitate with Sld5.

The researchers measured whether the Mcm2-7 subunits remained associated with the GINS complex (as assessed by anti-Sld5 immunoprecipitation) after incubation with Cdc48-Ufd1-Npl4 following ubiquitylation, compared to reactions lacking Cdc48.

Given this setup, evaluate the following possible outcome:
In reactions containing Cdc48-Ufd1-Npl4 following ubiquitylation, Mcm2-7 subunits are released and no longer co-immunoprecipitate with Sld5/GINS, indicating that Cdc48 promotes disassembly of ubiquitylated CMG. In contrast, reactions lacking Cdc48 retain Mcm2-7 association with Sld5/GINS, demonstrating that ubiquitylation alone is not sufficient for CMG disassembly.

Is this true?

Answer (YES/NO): YES